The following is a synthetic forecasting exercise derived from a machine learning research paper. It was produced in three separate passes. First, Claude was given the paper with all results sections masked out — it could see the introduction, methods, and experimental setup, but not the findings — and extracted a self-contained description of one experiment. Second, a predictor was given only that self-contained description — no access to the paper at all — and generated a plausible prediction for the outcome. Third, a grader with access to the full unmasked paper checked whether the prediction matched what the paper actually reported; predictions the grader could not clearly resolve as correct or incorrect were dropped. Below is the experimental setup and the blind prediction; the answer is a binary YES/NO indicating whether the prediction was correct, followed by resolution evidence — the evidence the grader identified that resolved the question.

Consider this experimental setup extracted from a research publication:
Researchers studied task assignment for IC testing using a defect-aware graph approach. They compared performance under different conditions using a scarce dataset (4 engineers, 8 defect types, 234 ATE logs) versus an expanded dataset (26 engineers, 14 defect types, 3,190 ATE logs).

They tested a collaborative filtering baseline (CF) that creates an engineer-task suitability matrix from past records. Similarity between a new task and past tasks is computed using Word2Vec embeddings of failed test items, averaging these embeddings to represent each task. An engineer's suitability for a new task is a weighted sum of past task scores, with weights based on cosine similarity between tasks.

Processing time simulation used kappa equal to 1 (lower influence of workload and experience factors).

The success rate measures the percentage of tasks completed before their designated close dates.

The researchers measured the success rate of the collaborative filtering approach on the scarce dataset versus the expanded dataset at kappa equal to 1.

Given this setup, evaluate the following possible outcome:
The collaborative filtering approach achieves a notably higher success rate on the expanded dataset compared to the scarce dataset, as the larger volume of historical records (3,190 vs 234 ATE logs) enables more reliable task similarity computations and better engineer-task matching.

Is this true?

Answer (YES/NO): NO